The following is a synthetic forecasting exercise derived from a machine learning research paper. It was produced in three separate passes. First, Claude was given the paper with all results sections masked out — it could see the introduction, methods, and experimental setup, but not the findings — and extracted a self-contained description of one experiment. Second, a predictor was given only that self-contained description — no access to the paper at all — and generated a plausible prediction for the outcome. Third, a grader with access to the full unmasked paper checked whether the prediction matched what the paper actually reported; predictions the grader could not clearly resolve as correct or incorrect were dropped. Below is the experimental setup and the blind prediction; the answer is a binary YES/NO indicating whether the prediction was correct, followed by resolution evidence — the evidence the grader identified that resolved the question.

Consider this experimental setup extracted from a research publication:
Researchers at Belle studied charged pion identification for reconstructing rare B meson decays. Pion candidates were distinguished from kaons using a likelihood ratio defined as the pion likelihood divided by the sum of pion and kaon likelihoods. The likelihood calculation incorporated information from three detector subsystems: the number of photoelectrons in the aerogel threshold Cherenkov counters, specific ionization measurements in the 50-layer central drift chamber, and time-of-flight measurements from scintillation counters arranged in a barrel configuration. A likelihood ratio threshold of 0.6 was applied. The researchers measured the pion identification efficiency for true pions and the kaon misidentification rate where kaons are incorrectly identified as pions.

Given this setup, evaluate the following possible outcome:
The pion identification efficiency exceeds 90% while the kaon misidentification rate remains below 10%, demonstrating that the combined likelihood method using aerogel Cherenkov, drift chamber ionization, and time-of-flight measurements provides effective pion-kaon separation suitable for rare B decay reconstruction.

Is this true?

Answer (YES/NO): NO